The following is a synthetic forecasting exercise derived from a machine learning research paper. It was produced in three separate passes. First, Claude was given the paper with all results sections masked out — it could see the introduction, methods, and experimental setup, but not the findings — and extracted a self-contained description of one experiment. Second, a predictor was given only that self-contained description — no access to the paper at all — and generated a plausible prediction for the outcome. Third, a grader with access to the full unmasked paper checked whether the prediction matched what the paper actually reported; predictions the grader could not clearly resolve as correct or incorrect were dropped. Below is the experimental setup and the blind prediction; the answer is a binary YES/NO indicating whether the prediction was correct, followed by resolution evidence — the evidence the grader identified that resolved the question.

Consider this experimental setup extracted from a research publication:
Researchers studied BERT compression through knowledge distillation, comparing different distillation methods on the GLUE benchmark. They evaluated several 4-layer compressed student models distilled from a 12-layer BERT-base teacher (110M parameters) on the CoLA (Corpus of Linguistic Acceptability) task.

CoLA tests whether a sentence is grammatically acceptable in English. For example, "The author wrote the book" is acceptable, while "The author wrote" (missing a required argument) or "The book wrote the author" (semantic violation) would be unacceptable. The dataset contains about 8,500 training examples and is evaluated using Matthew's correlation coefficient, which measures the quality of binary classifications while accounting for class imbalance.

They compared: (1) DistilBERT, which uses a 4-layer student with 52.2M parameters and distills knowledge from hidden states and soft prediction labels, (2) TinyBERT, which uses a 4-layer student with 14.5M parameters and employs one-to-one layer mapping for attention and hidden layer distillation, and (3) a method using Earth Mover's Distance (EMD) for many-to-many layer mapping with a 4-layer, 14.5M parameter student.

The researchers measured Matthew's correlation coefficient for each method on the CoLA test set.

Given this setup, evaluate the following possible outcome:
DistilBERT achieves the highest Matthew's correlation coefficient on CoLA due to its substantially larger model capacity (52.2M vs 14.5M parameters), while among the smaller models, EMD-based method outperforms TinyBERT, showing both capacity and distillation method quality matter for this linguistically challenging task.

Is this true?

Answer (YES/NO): YES